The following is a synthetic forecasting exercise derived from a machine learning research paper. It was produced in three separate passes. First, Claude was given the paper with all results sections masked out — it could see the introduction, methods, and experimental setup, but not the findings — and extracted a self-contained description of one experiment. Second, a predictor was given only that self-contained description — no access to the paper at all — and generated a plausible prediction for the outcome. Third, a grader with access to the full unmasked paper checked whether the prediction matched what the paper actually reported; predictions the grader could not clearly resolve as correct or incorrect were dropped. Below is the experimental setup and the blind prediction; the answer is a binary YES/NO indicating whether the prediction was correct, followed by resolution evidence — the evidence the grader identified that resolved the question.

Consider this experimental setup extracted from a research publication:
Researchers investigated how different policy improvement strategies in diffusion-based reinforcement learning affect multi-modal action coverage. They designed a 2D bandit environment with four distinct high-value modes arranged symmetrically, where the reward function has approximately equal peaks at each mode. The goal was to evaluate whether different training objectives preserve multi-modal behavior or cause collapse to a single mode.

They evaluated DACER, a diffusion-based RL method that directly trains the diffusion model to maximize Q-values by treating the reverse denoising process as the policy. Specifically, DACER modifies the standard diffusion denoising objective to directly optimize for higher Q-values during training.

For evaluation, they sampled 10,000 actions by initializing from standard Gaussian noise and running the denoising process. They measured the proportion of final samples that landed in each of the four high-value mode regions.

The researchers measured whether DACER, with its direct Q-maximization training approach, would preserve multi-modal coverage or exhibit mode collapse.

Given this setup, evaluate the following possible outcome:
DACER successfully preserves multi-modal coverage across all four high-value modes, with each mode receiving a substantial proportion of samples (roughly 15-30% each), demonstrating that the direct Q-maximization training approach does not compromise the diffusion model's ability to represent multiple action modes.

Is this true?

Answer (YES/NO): NO